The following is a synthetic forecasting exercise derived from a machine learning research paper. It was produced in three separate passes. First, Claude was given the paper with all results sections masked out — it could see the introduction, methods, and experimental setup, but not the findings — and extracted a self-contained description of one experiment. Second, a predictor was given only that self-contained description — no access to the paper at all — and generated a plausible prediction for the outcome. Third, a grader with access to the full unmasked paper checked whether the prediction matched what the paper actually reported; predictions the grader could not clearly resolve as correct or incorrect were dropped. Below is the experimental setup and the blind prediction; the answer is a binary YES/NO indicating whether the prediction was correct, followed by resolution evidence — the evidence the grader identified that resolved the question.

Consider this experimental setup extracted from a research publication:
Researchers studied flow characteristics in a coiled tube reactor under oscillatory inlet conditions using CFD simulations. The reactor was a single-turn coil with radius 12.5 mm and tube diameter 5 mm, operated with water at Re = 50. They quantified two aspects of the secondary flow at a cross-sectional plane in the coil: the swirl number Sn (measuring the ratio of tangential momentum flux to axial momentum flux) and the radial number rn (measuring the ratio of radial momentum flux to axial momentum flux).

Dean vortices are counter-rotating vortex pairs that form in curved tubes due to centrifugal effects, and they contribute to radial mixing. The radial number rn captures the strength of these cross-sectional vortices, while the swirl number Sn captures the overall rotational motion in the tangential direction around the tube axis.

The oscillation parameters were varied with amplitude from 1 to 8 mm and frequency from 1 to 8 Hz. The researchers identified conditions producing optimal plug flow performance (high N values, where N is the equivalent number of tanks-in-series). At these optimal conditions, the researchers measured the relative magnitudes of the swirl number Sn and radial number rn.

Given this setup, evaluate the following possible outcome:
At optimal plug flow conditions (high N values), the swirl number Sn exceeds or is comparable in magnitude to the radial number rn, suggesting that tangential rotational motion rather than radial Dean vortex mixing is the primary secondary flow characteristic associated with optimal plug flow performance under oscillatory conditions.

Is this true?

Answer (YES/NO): YES